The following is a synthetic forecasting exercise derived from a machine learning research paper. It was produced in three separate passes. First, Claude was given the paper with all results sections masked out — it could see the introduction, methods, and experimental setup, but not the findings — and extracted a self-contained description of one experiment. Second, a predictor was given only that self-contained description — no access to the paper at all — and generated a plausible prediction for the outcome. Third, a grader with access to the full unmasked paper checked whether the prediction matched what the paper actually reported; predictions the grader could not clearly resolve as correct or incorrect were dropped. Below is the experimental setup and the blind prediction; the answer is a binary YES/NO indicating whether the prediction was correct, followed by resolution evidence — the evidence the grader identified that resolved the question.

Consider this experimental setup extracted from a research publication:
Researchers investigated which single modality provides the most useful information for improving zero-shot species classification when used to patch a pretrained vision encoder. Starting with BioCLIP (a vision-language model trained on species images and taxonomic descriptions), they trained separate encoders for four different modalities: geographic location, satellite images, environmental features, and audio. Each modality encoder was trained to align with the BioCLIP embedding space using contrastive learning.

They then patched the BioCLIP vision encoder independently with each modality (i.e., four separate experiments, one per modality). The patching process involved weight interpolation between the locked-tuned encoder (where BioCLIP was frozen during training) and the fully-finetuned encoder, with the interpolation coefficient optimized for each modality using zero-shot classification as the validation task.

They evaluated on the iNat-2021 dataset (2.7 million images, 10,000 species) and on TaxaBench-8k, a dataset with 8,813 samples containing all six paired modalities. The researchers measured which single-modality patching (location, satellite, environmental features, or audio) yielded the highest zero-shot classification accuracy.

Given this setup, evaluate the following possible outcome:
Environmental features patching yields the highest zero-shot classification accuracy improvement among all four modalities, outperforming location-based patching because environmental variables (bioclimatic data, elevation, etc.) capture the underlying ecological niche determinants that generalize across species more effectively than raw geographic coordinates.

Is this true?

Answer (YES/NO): NO